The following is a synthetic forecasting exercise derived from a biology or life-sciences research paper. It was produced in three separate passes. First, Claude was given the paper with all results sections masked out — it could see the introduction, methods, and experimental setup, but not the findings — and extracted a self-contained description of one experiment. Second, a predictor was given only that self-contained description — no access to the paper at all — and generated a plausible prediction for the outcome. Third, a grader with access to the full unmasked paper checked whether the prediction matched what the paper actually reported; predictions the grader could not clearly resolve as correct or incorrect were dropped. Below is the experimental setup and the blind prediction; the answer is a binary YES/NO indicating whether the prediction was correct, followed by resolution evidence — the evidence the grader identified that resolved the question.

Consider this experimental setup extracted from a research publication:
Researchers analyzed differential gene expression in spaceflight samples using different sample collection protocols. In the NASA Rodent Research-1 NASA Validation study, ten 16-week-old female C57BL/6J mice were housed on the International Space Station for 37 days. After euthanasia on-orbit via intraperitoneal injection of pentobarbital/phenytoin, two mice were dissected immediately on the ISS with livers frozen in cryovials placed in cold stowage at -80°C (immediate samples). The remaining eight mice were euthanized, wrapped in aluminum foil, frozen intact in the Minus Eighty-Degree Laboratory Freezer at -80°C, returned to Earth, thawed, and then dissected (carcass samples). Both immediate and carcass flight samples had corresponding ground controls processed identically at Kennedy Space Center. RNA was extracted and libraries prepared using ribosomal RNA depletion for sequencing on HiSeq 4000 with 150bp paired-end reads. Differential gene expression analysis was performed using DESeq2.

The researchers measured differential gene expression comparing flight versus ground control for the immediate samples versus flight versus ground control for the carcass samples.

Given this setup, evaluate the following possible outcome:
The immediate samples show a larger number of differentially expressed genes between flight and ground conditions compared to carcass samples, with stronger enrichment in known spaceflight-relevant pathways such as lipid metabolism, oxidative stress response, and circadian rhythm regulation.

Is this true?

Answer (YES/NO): NO